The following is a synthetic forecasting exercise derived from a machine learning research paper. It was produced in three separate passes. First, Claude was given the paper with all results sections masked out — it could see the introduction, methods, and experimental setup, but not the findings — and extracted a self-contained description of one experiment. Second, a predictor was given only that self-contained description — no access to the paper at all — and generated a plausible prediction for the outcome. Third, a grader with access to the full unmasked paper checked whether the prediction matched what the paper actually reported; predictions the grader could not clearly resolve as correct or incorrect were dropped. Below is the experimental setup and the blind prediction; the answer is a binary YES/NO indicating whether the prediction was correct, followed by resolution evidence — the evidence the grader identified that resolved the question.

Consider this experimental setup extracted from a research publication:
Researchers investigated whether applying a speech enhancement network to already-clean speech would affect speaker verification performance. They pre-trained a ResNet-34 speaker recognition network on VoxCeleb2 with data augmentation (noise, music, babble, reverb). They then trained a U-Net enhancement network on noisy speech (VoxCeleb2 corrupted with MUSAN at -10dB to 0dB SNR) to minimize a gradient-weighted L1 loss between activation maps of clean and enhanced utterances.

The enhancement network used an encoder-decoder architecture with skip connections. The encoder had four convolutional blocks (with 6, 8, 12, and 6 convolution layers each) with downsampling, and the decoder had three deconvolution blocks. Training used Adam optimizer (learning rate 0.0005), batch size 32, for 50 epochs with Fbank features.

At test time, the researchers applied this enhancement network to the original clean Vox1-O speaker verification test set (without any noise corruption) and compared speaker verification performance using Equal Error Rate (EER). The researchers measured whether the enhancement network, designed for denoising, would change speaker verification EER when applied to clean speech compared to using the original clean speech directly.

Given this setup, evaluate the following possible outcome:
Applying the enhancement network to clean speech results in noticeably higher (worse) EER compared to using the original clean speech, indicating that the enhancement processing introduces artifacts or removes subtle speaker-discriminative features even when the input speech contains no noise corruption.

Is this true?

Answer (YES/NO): NO